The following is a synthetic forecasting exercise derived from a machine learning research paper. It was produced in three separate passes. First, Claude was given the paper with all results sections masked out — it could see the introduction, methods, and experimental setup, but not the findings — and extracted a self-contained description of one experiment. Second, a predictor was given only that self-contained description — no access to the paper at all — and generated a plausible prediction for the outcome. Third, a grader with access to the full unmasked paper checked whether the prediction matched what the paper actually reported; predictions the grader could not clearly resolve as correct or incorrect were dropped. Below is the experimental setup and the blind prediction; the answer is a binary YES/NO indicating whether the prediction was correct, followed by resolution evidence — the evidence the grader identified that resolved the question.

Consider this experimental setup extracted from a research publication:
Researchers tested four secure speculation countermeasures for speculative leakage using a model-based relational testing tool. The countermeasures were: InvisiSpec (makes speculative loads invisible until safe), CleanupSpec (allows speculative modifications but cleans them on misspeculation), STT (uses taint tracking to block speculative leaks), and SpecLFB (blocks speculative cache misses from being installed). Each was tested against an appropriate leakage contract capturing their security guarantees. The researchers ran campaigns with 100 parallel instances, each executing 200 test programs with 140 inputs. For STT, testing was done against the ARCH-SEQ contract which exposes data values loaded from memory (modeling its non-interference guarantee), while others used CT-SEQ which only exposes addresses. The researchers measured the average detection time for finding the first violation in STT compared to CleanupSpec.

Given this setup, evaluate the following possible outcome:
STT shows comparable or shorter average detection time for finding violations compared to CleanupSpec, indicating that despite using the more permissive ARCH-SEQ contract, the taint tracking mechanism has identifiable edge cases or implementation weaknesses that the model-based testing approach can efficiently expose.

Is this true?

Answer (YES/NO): NO